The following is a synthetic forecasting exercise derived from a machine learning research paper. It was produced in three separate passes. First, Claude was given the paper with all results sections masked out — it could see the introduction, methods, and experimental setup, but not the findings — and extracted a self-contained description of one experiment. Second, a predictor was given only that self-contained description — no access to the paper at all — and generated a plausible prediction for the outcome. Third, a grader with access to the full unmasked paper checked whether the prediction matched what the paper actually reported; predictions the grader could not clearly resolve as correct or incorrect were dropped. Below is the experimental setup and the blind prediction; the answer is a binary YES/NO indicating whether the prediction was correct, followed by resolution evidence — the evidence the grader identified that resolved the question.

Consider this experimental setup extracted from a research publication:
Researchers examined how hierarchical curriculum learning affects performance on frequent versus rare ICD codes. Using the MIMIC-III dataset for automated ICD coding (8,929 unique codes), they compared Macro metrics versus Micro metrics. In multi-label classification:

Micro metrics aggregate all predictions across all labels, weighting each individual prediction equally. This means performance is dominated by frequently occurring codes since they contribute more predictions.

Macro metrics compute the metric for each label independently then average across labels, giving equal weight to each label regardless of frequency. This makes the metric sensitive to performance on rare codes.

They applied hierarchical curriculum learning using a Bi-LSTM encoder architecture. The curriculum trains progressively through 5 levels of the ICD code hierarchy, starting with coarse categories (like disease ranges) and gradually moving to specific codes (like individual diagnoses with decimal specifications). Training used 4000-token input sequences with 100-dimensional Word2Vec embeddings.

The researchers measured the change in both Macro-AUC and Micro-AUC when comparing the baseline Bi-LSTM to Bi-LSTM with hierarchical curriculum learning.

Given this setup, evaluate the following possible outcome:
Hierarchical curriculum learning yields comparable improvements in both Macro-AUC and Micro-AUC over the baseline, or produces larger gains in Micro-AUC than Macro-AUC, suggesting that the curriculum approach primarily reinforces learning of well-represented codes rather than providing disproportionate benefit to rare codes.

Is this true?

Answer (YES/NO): NO